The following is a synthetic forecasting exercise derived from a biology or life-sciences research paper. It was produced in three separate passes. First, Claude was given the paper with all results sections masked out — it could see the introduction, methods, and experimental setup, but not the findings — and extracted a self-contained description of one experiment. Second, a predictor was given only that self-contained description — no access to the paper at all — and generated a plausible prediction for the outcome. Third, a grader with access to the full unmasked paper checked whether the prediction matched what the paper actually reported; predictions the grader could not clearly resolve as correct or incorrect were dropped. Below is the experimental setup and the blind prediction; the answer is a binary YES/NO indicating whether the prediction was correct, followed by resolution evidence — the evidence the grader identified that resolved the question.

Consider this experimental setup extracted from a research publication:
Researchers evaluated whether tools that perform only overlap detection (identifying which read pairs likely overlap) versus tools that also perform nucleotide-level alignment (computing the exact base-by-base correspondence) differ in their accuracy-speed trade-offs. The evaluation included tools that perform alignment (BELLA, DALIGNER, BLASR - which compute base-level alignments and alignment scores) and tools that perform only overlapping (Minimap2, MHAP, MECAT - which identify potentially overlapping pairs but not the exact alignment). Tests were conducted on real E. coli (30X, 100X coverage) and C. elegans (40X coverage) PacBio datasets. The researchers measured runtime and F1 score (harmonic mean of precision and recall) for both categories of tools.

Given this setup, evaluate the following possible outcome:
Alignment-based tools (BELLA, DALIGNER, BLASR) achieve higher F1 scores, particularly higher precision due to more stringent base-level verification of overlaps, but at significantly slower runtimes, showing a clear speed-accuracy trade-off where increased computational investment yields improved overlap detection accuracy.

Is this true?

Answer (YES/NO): NO